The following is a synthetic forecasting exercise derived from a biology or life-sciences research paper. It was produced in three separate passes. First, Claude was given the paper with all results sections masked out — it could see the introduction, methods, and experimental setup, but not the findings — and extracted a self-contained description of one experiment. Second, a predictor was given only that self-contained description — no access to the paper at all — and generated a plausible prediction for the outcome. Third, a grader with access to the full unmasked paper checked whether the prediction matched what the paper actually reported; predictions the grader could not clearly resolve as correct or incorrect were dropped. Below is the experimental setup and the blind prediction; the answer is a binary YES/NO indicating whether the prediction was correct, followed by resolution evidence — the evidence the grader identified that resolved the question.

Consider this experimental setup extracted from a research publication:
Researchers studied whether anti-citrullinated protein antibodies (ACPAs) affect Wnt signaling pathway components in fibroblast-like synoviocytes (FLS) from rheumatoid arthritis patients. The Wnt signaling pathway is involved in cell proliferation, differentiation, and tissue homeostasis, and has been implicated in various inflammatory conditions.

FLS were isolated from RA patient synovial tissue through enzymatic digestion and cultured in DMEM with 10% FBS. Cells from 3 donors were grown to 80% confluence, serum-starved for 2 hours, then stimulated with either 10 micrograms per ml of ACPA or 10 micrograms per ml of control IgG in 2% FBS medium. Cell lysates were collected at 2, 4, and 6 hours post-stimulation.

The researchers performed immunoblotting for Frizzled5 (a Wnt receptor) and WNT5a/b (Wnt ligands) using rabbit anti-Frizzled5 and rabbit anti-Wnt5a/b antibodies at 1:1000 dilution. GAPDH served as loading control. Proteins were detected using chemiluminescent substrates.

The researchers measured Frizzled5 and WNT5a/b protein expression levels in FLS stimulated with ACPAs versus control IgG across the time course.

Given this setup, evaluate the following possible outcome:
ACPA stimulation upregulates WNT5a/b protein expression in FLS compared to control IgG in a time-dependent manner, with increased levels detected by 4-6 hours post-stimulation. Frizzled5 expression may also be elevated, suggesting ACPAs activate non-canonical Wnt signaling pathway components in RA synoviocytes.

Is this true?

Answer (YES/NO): NO